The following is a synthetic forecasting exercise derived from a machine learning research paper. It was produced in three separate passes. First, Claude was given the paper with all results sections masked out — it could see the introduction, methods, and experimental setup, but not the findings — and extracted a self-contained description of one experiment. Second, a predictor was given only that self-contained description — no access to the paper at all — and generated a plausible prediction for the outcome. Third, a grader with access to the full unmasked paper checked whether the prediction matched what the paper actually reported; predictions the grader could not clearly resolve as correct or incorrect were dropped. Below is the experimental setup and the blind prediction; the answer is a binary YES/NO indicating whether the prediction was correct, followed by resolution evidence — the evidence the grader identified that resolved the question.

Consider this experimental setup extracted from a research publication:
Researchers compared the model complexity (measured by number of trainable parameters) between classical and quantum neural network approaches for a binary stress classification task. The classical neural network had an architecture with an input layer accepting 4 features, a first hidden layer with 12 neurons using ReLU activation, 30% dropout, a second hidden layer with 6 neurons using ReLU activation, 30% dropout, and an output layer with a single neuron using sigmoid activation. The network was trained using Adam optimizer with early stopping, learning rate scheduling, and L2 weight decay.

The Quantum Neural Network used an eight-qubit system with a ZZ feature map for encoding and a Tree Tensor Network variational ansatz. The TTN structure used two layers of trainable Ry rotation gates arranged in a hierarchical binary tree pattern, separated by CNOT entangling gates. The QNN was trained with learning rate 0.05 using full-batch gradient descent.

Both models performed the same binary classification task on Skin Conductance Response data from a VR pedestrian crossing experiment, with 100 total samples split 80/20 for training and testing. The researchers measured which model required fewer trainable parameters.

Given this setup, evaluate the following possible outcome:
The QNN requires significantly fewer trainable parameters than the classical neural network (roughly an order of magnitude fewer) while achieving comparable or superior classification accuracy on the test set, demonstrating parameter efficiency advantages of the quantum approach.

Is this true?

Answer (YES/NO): NO